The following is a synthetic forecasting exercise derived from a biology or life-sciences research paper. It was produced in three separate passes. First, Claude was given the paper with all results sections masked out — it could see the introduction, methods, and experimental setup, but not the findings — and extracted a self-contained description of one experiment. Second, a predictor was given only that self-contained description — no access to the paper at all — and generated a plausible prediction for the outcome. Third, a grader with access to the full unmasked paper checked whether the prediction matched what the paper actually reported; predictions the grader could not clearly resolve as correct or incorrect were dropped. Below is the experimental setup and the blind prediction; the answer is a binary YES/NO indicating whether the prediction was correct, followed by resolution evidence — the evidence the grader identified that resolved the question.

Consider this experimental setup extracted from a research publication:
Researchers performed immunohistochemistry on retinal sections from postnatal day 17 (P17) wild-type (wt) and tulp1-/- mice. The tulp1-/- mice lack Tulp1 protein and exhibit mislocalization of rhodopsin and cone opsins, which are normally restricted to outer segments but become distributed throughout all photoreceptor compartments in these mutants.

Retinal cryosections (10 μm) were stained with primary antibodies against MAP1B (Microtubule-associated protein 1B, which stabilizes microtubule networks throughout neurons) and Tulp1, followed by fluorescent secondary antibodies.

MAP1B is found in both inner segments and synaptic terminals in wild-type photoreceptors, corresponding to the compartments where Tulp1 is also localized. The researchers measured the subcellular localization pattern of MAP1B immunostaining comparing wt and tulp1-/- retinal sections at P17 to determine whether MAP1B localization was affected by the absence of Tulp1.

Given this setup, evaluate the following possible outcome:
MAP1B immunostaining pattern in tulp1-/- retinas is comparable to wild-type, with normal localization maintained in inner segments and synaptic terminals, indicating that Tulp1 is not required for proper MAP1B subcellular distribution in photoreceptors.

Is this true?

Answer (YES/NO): YES